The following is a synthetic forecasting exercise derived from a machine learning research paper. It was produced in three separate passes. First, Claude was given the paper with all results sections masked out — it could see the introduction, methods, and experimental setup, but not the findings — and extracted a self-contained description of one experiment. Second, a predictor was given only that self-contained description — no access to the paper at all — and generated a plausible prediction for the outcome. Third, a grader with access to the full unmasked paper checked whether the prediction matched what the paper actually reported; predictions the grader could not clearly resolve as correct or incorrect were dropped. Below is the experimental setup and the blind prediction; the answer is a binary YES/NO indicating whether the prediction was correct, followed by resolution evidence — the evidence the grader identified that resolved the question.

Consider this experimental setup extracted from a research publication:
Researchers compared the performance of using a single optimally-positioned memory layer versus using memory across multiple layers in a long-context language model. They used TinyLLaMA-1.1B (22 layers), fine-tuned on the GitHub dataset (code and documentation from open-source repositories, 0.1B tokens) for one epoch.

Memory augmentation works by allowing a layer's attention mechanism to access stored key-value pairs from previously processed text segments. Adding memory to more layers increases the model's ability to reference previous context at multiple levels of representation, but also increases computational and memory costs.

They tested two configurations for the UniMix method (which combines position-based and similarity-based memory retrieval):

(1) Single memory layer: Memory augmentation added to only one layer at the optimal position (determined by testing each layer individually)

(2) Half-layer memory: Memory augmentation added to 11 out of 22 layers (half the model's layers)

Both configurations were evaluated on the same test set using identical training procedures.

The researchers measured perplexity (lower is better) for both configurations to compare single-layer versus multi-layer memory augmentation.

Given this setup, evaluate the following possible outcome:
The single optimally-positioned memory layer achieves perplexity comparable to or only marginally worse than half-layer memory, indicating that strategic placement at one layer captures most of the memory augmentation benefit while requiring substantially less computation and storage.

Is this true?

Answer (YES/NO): YES